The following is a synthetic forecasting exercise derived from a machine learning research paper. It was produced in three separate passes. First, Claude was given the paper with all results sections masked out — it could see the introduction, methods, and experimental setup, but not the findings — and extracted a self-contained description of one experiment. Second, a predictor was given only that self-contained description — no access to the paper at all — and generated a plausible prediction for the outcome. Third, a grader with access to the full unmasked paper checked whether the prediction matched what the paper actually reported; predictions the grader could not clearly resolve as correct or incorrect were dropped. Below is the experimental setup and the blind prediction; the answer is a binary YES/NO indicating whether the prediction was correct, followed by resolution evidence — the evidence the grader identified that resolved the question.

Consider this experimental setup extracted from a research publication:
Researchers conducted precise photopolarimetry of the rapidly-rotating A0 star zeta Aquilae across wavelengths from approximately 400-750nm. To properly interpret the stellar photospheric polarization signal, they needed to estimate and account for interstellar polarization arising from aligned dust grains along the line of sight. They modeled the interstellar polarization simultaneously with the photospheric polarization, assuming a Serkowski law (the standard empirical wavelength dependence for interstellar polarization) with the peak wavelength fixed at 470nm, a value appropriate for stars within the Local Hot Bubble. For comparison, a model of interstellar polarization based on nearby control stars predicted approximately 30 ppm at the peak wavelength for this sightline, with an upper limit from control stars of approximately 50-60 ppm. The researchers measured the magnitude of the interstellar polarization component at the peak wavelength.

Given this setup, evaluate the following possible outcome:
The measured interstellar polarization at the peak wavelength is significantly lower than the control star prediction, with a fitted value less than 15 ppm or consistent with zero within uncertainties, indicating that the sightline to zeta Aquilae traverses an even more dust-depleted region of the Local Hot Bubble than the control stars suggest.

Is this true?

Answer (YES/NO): NO